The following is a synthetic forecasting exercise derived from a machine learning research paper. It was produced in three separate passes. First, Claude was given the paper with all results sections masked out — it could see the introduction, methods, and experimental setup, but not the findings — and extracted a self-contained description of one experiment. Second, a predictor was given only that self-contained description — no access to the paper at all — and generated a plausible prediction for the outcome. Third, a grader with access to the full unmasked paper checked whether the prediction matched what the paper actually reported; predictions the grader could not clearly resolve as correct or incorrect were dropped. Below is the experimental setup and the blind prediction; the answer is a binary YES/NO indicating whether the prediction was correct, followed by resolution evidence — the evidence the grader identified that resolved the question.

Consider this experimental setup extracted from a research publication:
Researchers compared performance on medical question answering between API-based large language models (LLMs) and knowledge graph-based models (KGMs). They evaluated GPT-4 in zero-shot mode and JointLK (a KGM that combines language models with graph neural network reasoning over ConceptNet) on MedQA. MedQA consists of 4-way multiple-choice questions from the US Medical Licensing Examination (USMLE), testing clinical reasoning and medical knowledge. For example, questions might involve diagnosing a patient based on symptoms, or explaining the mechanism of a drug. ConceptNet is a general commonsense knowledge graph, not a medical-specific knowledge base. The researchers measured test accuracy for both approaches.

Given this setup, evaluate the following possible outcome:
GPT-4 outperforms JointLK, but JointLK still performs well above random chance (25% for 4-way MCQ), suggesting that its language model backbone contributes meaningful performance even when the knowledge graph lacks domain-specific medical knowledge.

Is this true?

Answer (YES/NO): YES